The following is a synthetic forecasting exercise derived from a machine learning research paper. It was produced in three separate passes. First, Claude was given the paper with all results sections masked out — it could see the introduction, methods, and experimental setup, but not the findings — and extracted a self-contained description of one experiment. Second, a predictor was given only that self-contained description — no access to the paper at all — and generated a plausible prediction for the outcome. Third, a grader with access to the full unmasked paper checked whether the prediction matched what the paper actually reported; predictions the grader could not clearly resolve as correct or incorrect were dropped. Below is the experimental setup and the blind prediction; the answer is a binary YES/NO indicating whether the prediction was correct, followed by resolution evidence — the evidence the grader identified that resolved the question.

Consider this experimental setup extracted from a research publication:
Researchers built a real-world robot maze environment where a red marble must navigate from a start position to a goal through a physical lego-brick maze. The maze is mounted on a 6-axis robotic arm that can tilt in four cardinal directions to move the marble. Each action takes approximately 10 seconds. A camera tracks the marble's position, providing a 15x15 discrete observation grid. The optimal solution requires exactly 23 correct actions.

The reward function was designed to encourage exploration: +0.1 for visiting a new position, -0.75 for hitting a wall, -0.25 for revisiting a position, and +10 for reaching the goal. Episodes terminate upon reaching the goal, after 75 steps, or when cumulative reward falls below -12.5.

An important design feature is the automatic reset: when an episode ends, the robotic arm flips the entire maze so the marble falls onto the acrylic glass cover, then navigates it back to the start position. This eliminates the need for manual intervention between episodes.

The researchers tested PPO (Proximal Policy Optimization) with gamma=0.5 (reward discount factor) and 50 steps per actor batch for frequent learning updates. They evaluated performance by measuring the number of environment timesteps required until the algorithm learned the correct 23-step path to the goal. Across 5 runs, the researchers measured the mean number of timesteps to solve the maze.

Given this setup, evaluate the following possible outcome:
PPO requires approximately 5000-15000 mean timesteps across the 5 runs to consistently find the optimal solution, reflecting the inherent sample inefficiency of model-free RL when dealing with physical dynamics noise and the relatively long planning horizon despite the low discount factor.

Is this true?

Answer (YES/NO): NO